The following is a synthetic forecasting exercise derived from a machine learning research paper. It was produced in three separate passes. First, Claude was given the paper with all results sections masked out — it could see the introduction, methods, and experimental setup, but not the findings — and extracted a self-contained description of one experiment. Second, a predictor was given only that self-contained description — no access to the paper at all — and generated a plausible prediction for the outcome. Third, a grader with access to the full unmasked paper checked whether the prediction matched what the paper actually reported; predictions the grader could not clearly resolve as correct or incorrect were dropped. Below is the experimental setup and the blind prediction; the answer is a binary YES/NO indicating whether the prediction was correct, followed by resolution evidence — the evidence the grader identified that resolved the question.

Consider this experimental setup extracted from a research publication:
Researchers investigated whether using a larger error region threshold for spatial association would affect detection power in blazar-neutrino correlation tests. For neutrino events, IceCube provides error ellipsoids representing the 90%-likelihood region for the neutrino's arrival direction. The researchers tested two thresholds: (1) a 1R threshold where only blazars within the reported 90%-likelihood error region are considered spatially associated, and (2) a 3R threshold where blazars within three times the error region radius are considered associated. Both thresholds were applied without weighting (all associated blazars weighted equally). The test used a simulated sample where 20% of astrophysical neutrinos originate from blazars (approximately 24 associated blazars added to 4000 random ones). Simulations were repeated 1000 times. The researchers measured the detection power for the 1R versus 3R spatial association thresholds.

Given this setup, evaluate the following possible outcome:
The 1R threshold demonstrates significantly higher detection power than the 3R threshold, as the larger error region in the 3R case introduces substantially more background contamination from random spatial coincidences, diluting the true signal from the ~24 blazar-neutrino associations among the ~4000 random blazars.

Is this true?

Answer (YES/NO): YES